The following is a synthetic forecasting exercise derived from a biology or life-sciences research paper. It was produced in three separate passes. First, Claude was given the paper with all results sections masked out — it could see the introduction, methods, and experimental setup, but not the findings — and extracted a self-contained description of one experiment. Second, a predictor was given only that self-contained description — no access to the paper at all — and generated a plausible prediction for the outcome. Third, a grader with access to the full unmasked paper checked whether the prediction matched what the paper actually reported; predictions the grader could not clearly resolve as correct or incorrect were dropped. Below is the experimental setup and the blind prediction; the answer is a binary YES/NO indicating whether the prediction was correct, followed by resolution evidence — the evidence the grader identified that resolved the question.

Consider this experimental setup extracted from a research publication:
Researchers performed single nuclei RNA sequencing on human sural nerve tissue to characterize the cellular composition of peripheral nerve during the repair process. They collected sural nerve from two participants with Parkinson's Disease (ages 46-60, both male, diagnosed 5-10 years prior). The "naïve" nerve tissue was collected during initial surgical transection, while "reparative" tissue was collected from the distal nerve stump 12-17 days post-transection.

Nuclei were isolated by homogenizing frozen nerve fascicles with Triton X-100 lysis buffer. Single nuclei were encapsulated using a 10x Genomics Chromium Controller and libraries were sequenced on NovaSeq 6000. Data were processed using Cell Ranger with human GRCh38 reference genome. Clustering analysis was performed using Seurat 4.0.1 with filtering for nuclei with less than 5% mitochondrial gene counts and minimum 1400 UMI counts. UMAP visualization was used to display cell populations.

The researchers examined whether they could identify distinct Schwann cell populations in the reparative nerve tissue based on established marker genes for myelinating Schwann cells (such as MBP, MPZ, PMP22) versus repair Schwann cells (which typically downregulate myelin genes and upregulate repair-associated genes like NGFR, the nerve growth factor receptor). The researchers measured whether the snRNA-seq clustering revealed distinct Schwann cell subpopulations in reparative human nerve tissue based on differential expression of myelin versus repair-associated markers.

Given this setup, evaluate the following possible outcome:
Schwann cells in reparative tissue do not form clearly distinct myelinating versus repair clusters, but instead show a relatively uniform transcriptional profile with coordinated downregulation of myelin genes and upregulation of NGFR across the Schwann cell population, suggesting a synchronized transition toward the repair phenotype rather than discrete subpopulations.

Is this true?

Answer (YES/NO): NO